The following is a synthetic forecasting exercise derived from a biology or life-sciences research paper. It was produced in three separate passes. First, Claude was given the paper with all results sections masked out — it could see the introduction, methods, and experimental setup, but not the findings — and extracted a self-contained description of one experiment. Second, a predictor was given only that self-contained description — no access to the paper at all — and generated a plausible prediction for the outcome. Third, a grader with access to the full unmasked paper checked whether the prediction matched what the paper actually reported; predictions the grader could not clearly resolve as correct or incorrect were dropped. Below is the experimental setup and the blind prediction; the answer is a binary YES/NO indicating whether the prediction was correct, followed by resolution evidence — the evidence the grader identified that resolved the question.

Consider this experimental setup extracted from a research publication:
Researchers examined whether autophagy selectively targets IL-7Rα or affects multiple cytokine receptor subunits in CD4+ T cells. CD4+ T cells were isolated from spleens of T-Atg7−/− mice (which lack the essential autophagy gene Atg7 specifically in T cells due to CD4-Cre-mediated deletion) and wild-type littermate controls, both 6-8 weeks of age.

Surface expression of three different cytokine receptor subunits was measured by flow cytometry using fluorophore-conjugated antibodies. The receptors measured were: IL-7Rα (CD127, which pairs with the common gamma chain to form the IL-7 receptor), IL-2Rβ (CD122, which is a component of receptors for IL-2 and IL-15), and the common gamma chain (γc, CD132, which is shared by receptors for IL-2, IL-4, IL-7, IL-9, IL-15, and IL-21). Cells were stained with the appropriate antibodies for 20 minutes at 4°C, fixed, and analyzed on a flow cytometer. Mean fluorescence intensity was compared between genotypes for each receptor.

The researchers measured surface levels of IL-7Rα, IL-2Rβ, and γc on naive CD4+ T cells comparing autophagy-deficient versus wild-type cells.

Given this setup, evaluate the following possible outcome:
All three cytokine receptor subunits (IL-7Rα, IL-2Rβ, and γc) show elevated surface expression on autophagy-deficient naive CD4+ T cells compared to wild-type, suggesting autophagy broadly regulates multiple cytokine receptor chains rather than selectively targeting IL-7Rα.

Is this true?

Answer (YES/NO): NO